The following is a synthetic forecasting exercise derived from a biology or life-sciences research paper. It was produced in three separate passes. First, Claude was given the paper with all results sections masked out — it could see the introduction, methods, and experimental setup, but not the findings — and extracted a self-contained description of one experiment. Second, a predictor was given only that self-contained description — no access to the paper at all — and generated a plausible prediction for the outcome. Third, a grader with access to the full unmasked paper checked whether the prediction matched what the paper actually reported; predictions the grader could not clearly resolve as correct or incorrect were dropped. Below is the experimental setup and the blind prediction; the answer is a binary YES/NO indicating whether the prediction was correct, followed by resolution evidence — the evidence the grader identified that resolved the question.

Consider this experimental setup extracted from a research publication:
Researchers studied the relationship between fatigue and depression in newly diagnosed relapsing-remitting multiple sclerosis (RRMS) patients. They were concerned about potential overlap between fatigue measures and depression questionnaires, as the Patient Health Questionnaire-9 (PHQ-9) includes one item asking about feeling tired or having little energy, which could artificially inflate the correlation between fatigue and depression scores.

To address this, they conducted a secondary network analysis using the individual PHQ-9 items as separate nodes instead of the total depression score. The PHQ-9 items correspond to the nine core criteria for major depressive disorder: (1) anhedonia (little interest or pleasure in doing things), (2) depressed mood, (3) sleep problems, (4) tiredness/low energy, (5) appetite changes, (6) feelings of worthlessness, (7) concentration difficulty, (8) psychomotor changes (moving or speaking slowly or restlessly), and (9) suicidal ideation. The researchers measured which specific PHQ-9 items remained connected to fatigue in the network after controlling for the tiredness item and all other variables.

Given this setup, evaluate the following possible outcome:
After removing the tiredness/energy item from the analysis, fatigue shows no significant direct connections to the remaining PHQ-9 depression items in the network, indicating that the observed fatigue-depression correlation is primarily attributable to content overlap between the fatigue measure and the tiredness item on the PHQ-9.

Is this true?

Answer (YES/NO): NO